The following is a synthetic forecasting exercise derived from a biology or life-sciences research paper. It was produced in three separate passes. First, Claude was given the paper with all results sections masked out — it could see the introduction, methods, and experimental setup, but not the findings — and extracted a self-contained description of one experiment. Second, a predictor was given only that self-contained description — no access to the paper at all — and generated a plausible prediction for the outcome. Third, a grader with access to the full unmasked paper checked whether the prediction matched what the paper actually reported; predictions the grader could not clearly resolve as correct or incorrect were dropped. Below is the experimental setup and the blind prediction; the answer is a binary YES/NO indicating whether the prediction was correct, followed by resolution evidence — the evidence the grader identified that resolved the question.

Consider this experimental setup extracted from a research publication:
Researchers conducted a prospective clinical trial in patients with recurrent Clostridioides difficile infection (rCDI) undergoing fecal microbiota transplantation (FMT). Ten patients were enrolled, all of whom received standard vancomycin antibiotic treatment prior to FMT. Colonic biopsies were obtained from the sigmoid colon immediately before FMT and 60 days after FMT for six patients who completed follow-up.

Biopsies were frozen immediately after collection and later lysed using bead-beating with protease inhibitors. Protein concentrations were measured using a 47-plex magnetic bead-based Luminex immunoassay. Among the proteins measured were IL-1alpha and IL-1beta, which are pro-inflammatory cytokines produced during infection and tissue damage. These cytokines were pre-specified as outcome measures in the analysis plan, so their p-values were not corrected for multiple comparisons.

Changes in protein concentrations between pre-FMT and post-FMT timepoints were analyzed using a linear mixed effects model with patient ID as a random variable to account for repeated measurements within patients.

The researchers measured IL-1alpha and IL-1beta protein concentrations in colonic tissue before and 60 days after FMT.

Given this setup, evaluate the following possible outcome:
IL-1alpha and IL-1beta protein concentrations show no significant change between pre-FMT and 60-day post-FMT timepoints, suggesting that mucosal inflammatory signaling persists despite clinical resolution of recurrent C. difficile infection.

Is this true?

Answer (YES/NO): NO